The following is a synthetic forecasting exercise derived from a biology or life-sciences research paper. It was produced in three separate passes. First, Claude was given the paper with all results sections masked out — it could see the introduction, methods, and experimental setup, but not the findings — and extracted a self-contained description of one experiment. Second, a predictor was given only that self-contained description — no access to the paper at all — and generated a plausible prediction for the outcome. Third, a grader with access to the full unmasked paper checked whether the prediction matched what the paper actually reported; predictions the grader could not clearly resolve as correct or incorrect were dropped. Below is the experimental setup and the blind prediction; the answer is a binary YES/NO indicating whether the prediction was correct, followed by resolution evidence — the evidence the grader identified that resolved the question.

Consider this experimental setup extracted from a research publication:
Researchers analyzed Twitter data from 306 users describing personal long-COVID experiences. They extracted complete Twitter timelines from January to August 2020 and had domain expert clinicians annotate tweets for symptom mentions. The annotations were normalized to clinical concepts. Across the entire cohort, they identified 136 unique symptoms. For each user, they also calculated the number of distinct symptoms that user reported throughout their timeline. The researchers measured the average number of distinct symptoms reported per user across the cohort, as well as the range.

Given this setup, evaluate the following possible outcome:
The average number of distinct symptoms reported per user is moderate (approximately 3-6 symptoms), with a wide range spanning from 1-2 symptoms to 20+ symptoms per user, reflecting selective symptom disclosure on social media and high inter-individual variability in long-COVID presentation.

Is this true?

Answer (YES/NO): NO